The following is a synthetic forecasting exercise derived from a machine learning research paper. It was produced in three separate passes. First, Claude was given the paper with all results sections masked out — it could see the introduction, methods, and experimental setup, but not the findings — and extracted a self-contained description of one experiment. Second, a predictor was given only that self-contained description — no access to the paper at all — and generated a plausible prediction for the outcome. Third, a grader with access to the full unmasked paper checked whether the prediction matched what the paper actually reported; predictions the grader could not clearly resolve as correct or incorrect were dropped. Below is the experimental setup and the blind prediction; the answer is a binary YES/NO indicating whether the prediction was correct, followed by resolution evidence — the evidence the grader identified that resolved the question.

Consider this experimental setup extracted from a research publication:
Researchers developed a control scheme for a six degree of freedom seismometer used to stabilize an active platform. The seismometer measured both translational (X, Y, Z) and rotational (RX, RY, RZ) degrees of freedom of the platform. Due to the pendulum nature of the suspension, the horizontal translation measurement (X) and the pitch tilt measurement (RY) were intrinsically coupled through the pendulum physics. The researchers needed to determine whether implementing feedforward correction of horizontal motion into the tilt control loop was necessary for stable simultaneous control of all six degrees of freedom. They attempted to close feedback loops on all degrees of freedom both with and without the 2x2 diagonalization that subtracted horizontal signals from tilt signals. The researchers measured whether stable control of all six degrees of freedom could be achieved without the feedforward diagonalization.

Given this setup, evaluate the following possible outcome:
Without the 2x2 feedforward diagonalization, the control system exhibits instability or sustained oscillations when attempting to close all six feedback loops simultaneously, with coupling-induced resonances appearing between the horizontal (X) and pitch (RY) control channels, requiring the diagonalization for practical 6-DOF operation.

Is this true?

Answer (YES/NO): YES